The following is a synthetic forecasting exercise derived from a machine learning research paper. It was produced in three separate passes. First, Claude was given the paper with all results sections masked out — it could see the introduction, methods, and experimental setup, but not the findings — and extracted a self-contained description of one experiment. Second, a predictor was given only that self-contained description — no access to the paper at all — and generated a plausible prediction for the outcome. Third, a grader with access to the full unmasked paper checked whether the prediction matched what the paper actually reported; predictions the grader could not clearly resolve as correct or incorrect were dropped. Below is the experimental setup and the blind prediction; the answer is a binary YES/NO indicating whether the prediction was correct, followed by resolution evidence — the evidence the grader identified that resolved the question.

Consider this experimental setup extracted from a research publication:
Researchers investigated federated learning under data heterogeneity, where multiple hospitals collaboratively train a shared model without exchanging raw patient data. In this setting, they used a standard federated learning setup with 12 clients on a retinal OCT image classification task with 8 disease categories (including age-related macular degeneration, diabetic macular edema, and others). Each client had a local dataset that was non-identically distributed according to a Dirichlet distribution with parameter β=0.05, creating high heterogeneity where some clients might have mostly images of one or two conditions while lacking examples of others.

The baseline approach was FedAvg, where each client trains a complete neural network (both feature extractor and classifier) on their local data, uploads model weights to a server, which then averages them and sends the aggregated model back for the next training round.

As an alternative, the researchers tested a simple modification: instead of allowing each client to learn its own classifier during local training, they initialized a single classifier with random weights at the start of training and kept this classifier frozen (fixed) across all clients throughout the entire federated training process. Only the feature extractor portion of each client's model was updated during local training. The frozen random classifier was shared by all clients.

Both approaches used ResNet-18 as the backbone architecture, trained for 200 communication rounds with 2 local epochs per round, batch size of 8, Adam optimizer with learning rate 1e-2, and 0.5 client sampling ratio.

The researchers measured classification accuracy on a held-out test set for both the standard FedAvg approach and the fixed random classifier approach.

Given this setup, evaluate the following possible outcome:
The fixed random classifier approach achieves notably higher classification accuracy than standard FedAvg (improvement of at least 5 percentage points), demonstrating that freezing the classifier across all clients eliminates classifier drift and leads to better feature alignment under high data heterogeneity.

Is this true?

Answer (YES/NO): NO